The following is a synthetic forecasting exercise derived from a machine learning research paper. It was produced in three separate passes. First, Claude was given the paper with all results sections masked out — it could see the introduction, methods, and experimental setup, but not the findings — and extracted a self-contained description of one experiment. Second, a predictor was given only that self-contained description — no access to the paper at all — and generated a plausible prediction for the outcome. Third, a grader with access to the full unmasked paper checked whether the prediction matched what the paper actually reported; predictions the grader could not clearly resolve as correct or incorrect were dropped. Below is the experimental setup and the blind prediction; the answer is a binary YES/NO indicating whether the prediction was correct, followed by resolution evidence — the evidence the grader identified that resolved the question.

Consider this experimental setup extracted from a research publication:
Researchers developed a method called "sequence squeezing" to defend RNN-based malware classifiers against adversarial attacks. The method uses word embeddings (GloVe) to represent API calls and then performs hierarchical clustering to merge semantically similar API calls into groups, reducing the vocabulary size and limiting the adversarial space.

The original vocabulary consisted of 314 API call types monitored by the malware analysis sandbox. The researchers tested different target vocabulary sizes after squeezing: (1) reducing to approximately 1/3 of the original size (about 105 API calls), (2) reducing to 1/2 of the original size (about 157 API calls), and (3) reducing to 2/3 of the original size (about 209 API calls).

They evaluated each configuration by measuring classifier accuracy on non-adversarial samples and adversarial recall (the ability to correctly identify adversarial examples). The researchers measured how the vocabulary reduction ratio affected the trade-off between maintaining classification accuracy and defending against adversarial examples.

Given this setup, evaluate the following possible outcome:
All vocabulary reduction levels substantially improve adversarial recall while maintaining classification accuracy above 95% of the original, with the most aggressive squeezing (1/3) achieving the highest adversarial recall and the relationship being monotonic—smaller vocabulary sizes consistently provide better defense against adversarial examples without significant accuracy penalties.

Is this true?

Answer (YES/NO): NO